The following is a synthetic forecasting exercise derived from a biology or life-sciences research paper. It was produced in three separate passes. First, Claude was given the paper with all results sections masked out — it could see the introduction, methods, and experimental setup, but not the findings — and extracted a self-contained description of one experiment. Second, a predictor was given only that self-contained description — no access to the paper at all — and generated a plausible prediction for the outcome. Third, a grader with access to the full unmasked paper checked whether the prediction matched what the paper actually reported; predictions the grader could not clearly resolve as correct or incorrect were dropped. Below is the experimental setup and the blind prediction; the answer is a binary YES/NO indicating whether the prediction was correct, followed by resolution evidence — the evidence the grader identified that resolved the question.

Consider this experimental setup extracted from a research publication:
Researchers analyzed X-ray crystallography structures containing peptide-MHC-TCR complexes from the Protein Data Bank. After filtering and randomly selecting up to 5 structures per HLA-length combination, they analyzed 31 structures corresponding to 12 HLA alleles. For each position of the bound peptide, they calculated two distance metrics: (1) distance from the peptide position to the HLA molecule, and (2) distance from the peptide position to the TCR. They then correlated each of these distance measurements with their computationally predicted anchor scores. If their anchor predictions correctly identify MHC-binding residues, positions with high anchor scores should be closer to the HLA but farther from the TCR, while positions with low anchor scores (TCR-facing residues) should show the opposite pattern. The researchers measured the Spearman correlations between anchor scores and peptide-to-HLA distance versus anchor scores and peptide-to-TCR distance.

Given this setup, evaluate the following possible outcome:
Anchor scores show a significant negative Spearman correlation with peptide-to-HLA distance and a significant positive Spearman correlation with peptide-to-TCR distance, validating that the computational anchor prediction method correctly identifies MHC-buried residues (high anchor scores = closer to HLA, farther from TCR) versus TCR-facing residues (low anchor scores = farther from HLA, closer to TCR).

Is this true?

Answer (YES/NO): YES